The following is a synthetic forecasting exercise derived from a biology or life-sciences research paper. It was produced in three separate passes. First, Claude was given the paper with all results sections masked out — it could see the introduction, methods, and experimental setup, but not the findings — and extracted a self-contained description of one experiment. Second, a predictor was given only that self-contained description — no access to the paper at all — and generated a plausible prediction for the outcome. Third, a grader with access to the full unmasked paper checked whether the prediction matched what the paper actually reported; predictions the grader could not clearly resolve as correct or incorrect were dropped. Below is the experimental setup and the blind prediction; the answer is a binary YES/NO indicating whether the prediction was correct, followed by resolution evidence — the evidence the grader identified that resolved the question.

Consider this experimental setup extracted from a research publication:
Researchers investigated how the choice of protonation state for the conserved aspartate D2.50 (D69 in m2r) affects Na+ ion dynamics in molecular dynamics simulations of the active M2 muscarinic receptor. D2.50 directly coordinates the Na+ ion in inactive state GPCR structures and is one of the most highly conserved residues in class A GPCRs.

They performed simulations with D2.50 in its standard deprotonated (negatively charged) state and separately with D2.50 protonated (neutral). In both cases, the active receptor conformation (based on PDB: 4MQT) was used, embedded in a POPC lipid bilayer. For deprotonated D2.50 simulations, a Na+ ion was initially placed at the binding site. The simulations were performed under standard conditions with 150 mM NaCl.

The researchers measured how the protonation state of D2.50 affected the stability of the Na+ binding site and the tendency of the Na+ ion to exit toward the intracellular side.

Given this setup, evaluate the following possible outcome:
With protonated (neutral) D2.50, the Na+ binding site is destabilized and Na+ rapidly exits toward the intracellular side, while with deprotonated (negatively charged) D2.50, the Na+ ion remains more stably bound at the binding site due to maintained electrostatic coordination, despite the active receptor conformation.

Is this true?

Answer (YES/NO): YES